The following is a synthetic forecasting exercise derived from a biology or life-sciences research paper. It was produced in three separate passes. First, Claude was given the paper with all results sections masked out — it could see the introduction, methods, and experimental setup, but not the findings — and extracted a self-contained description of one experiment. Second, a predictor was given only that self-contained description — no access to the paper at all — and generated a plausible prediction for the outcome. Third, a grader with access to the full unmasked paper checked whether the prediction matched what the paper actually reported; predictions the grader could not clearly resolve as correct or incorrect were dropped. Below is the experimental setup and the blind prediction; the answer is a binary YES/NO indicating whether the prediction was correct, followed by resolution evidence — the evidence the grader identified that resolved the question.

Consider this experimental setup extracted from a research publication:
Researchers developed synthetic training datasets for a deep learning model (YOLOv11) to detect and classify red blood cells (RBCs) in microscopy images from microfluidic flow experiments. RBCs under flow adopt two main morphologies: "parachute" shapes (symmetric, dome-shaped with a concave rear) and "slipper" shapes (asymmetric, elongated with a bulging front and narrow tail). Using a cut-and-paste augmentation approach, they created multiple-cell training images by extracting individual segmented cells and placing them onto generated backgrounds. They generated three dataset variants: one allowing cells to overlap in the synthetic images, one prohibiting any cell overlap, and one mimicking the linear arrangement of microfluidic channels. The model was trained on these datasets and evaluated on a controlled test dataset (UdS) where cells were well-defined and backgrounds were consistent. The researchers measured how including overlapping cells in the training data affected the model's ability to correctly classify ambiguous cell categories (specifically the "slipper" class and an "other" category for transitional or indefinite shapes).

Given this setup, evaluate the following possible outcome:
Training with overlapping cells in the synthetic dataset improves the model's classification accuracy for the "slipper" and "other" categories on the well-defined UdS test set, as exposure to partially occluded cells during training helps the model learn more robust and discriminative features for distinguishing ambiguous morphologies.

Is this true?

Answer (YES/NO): YES